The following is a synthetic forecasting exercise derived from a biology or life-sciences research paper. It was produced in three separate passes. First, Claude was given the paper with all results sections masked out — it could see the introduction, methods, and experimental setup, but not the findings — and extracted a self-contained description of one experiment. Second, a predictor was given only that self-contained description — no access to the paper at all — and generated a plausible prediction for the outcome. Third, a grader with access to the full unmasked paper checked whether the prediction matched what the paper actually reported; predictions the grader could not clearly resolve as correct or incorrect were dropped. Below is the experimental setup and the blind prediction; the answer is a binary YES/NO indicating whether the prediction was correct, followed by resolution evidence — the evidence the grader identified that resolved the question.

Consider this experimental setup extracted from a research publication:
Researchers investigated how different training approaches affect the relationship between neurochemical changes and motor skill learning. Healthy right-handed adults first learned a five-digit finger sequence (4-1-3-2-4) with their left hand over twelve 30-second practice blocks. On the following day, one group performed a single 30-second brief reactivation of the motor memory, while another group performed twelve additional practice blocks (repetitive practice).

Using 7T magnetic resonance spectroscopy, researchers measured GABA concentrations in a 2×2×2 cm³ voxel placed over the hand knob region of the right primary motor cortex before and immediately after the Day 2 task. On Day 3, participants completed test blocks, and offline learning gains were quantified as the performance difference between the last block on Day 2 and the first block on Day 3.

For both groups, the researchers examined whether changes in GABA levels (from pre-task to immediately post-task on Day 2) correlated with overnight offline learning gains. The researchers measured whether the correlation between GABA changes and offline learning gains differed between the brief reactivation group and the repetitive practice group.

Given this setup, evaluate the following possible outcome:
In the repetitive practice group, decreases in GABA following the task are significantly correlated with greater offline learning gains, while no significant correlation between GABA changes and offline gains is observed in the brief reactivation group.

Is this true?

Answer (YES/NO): NO